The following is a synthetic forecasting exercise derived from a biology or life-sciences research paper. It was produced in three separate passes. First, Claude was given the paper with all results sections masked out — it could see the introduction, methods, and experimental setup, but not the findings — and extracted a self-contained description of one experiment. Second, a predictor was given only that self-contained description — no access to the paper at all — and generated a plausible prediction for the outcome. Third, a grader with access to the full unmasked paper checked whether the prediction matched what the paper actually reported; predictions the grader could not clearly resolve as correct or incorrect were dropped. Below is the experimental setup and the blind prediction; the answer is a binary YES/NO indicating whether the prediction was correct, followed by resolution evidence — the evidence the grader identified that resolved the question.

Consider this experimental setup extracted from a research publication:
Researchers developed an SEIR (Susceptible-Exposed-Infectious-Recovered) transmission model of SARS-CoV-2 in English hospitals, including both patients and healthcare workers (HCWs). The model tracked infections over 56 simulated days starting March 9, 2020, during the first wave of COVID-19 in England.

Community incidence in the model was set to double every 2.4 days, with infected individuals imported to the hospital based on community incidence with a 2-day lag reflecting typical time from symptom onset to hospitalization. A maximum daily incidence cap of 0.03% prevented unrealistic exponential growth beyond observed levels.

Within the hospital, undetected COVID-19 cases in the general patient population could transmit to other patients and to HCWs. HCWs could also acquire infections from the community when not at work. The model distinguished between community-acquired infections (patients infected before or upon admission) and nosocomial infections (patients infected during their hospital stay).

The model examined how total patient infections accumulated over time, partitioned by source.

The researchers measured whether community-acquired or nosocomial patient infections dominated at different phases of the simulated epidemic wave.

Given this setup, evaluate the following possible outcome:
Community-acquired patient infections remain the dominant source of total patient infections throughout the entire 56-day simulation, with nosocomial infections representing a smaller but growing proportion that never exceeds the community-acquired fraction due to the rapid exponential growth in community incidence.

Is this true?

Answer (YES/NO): YES